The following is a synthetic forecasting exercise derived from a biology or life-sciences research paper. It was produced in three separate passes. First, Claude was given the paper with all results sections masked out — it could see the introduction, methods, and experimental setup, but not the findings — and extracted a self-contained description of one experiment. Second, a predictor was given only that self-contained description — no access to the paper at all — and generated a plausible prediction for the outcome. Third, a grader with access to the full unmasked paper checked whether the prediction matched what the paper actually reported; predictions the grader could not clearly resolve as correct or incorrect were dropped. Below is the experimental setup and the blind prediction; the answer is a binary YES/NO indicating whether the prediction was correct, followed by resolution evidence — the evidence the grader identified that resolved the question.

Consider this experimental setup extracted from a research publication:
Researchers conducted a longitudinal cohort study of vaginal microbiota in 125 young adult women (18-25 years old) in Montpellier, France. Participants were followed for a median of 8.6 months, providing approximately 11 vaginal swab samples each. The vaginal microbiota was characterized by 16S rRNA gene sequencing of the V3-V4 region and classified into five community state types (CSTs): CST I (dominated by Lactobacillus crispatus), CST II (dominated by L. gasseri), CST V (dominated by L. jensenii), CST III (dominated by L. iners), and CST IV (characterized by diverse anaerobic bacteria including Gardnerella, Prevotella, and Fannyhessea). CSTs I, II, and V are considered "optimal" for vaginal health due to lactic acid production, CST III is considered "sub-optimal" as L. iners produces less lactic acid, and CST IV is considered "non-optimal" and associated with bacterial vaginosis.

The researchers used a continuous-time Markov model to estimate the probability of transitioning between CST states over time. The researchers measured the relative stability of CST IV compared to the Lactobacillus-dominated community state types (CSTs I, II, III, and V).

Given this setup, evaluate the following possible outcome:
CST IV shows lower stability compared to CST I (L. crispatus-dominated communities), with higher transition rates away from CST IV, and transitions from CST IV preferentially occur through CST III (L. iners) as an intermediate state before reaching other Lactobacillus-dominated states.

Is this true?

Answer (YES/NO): NO